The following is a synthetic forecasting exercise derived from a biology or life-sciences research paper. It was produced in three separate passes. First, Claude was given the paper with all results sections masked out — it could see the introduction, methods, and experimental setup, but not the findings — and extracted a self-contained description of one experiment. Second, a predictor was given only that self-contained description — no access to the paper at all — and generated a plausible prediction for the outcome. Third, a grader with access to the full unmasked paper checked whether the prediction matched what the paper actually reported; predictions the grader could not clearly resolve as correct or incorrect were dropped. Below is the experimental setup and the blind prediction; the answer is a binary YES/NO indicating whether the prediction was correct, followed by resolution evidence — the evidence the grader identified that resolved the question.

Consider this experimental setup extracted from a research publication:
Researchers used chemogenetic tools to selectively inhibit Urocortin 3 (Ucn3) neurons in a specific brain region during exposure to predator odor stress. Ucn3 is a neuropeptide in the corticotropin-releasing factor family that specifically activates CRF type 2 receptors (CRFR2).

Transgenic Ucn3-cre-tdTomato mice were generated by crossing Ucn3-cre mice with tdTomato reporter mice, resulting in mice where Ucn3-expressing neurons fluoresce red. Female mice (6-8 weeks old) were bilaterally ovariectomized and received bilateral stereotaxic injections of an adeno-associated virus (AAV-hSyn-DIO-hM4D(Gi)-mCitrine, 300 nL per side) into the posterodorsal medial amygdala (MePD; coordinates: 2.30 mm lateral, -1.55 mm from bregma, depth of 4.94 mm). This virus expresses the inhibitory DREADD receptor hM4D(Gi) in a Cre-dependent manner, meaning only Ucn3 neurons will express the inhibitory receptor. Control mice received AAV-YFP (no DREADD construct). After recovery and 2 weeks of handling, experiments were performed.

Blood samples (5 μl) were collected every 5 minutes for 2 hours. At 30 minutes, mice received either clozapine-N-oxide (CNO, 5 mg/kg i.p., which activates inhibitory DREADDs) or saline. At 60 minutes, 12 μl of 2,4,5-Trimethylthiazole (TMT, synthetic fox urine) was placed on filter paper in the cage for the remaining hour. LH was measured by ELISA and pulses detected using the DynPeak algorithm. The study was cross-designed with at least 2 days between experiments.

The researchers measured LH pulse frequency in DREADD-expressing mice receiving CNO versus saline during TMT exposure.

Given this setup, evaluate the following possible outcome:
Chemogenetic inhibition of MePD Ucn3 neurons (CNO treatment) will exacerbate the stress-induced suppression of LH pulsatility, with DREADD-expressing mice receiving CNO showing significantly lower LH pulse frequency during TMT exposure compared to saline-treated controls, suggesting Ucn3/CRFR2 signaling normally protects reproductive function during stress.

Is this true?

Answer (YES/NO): NO